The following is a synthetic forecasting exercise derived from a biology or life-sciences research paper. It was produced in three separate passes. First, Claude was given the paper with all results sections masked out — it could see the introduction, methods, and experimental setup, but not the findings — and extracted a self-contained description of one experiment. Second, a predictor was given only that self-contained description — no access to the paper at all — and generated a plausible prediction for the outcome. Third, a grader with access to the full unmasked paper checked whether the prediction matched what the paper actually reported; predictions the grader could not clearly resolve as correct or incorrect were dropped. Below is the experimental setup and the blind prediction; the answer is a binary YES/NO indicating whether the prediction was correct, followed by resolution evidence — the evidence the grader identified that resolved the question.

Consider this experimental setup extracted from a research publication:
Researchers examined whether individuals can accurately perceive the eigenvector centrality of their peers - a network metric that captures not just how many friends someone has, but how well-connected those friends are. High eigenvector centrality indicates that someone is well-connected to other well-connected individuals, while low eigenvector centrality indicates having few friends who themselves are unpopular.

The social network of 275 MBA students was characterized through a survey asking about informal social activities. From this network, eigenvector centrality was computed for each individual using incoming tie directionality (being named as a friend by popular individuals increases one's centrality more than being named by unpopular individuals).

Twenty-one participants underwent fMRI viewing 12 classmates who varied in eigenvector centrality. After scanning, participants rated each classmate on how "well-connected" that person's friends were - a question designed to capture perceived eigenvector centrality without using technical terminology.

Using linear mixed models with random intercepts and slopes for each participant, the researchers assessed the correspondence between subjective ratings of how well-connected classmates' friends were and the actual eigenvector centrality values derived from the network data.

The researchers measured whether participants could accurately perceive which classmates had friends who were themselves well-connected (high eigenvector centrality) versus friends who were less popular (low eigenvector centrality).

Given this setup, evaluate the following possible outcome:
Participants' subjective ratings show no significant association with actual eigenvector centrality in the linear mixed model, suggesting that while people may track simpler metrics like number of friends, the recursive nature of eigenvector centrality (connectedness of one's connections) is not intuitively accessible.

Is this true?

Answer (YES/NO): NO